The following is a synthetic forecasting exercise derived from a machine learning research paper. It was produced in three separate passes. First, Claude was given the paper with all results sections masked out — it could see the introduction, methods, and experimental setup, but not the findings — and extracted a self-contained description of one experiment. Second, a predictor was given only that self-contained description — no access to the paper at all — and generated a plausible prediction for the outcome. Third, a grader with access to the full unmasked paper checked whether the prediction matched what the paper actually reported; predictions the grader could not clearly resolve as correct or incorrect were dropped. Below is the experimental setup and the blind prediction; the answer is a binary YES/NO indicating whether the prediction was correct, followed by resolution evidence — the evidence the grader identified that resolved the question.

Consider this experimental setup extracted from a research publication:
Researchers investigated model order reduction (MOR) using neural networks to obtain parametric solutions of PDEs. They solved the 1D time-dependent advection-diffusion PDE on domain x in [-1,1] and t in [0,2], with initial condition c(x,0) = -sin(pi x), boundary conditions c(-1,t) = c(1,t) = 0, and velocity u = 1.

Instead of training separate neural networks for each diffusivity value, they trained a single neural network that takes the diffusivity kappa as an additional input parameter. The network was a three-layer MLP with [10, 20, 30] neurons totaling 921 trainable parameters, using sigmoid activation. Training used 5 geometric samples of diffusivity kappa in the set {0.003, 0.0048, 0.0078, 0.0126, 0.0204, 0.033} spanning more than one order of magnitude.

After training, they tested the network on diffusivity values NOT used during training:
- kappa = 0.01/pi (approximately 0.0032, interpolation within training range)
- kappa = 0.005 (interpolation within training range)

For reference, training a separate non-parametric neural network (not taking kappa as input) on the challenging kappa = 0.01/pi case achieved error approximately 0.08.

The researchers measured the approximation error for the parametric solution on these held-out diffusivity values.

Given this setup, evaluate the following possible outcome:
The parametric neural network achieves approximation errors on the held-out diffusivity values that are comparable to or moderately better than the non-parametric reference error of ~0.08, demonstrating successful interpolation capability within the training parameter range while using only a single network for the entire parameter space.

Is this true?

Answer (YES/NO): YES